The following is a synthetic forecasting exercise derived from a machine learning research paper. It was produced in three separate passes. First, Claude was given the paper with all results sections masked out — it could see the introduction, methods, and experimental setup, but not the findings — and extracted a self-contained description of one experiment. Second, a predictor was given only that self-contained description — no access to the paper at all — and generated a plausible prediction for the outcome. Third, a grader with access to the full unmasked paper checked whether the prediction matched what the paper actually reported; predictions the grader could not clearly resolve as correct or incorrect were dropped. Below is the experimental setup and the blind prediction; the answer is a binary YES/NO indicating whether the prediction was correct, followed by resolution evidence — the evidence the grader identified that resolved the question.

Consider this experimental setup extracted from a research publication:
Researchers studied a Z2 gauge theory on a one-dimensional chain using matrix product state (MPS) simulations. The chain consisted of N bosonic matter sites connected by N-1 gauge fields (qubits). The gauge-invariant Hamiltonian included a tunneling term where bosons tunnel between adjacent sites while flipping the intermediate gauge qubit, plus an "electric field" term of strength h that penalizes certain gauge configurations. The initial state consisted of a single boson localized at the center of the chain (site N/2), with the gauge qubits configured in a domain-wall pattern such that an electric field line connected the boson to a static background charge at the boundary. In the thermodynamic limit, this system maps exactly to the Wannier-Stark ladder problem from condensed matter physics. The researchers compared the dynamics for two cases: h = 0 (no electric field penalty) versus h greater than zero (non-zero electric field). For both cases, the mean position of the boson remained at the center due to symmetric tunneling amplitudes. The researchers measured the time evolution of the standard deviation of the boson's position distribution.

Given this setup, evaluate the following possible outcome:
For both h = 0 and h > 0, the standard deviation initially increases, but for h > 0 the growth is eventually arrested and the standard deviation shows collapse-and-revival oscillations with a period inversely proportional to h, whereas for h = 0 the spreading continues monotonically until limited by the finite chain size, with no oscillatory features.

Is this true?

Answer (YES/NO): YES